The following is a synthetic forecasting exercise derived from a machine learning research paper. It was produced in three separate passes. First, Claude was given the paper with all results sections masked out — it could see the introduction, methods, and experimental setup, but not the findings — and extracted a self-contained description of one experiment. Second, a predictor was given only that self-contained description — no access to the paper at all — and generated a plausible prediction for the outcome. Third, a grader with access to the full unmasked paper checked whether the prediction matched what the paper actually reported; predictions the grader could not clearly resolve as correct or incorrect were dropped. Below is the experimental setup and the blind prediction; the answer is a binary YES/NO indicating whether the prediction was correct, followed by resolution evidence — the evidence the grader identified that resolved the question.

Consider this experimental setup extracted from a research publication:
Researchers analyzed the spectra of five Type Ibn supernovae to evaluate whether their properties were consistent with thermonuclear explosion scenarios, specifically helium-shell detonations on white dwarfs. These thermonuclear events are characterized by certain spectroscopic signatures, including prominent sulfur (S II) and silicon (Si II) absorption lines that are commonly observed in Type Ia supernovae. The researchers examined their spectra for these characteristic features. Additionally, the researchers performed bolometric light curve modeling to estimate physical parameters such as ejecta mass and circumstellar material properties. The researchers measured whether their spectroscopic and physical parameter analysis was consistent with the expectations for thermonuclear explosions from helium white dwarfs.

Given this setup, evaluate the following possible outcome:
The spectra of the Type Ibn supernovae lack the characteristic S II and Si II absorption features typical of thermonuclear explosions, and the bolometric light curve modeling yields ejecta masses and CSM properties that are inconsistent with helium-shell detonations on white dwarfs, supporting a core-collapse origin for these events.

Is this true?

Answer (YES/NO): YES